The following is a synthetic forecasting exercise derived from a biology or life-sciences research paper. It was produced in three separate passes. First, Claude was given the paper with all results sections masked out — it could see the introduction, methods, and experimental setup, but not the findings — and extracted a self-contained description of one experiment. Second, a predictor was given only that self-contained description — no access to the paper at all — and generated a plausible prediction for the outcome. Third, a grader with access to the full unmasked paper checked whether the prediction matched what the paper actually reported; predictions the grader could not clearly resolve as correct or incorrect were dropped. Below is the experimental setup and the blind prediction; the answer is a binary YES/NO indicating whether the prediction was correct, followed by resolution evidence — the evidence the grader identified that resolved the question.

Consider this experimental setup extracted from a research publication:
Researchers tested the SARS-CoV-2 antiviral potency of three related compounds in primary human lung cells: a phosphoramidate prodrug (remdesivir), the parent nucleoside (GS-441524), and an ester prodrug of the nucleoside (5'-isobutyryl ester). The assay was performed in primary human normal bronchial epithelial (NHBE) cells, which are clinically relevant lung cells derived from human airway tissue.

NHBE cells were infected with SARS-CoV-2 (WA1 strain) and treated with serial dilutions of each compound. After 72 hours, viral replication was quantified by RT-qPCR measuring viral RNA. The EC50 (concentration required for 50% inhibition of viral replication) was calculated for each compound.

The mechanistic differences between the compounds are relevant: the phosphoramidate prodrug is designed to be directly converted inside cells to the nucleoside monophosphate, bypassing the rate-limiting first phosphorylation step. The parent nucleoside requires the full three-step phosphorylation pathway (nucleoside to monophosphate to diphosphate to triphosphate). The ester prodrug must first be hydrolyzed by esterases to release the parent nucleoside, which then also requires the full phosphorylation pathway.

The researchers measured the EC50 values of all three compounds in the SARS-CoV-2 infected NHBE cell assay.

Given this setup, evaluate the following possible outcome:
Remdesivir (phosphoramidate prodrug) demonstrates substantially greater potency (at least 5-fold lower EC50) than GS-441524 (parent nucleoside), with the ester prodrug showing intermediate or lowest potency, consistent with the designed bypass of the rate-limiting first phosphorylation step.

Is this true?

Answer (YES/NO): NO